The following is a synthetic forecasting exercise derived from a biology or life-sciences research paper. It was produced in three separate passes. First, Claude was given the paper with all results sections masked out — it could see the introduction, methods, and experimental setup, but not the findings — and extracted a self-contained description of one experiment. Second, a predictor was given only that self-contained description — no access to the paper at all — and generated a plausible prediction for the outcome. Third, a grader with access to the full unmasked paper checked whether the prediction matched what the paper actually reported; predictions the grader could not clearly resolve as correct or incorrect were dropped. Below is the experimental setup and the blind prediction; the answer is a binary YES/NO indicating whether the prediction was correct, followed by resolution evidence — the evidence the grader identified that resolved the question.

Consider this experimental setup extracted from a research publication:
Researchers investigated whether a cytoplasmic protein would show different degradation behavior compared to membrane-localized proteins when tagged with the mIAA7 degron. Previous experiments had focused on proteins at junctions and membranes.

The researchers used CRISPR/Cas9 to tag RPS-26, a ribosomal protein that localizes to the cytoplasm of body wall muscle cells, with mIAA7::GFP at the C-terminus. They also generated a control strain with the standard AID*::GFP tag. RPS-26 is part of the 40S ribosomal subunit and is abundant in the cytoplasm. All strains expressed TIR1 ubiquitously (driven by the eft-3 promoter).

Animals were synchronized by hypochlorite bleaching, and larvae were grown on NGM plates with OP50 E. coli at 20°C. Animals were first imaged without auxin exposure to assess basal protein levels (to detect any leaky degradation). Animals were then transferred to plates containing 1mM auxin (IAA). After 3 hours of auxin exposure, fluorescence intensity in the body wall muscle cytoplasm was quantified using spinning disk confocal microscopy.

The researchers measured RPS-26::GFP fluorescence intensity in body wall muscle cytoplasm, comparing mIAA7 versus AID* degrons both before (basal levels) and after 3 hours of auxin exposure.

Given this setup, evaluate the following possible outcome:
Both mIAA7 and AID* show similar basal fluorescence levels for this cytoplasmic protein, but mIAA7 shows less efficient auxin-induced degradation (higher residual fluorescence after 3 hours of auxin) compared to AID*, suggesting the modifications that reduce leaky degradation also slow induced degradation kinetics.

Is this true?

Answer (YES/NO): NO